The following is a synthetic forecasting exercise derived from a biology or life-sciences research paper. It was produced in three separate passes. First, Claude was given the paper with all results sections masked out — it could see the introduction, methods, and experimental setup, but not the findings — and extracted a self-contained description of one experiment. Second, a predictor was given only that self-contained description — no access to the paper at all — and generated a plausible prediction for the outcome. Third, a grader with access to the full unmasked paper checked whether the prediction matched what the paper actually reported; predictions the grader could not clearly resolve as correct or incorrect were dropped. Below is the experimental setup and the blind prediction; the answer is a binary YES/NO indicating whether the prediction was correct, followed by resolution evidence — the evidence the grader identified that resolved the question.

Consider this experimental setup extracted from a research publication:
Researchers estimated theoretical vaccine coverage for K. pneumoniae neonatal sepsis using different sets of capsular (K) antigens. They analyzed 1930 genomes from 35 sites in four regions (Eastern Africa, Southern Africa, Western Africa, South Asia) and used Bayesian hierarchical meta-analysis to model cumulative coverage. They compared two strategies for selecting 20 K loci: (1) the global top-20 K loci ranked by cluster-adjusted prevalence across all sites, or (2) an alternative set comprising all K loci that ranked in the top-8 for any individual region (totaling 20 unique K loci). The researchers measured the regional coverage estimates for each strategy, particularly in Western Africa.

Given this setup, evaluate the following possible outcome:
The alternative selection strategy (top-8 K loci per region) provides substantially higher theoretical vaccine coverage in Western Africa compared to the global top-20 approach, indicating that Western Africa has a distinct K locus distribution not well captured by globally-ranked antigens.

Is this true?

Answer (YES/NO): YES